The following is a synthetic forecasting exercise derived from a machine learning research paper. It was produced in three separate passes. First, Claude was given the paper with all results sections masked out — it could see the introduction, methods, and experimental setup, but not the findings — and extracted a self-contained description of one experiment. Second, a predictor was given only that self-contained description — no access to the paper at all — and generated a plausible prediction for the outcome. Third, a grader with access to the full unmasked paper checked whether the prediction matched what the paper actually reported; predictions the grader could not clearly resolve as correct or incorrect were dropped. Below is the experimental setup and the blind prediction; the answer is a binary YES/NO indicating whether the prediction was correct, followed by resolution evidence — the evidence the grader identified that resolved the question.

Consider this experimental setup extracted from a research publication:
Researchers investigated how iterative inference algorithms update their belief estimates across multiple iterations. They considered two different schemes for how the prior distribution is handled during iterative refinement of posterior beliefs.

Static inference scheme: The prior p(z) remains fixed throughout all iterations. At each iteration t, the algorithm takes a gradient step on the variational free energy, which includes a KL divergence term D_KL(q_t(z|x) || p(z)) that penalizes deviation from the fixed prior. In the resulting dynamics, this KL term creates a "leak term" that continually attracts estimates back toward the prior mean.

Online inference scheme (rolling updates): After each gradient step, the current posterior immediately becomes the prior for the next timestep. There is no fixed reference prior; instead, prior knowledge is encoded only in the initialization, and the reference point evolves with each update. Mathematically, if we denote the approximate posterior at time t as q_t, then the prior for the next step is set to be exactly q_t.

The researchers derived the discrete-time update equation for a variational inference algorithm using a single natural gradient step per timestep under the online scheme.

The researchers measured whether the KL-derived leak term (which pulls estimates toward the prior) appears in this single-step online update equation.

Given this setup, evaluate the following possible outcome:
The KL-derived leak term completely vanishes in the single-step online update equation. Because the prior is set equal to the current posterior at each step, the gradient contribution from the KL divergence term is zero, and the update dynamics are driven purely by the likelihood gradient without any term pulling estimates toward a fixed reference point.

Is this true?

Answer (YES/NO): YES